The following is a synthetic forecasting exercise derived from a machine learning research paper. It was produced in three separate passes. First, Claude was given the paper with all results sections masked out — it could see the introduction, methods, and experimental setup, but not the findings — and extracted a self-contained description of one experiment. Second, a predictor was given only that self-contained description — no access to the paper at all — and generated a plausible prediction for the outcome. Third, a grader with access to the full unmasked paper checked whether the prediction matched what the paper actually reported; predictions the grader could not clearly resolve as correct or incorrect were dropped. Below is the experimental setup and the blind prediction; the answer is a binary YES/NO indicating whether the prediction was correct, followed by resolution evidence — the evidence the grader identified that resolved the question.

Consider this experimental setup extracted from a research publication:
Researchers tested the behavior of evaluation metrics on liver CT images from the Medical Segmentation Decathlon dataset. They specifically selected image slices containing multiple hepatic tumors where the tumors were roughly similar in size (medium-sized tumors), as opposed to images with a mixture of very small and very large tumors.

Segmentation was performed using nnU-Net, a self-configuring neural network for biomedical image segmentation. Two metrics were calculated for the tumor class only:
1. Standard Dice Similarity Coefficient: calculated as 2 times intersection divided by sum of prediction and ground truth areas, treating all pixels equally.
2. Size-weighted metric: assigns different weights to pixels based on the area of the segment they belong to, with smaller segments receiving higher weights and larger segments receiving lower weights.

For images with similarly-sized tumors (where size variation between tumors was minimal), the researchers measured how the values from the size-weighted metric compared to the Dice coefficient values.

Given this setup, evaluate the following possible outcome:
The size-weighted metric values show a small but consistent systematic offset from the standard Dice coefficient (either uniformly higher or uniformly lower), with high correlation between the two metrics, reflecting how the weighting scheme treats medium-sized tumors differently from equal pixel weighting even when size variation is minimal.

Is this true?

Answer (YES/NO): NO